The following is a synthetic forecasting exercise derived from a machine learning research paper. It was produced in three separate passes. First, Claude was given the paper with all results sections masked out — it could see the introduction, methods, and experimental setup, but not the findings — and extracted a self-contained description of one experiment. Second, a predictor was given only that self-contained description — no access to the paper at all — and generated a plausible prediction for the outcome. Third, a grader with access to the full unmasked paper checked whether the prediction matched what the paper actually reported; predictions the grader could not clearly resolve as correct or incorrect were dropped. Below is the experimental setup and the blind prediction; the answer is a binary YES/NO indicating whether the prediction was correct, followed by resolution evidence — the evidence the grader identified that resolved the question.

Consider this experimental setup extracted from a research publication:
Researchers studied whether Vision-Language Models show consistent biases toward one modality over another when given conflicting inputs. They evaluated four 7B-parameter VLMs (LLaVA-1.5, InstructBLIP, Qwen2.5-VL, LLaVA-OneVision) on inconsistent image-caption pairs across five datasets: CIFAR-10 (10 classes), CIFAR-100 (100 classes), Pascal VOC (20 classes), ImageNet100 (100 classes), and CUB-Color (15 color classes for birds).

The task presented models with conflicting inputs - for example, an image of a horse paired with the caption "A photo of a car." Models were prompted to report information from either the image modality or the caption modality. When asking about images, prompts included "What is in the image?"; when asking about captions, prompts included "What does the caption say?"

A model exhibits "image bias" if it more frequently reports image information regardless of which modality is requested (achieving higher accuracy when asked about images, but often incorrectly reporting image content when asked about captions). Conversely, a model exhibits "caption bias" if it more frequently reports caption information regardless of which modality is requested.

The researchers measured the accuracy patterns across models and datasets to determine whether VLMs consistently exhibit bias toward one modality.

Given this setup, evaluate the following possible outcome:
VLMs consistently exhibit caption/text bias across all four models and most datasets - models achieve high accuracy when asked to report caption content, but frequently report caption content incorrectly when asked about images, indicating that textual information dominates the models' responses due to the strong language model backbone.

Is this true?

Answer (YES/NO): NO